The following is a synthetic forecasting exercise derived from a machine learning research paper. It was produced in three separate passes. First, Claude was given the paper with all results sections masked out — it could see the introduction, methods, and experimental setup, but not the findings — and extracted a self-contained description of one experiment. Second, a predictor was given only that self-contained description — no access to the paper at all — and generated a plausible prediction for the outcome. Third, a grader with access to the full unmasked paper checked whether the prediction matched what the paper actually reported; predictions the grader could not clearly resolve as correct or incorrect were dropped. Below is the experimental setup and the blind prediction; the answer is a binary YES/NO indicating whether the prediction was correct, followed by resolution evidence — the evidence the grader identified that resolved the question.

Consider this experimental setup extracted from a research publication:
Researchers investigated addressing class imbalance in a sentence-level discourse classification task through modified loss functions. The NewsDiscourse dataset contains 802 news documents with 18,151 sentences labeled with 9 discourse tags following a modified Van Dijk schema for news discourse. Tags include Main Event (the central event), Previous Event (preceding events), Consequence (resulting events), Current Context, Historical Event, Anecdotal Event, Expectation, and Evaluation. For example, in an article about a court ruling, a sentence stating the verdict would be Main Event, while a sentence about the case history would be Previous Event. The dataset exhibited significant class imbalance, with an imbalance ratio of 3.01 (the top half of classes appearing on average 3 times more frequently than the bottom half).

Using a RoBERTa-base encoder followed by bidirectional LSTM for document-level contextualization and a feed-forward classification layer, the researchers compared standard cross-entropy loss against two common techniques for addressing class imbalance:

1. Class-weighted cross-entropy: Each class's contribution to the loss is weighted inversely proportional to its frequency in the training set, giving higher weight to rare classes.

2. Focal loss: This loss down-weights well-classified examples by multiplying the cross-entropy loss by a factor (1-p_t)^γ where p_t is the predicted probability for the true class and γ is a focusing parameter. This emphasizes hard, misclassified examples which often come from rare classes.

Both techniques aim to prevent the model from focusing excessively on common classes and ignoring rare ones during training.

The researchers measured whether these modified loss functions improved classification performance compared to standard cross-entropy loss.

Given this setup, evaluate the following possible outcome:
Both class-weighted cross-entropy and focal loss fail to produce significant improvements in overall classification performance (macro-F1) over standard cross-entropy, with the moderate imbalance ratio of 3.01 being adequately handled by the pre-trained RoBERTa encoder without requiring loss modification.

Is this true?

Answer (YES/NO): YES